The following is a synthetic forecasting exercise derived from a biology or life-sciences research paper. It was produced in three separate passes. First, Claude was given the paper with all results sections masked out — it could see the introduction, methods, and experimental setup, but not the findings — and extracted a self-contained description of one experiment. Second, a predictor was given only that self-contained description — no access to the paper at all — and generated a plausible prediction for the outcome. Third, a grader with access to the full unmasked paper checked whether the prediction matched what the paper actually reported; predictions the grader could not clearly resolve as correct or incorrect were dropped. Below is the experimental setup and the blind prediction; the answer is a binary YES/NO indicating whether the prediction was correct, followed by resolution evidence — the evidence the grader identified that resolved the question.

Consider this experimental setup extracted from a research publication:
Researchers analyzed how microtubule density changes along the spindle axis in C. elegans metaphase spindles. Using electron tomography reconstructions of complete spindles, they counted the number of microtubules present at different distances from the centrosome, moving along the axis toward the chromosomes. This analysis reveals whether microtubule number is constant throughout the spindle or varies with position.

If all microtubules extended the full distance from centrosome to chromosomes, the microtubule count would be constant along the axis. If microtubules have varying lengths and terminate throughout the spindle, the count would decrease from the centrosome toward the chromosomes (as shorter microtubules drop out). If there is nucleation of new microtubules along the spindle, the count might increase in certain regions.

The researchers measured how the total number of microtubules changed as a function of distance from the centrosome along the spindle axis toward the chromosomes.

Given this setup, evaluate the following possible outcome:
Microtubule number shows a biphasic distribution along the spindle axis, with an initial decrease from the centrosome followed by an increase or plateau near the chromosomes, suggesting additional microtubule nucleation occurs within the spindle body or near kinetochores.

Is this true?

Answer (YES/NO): NO